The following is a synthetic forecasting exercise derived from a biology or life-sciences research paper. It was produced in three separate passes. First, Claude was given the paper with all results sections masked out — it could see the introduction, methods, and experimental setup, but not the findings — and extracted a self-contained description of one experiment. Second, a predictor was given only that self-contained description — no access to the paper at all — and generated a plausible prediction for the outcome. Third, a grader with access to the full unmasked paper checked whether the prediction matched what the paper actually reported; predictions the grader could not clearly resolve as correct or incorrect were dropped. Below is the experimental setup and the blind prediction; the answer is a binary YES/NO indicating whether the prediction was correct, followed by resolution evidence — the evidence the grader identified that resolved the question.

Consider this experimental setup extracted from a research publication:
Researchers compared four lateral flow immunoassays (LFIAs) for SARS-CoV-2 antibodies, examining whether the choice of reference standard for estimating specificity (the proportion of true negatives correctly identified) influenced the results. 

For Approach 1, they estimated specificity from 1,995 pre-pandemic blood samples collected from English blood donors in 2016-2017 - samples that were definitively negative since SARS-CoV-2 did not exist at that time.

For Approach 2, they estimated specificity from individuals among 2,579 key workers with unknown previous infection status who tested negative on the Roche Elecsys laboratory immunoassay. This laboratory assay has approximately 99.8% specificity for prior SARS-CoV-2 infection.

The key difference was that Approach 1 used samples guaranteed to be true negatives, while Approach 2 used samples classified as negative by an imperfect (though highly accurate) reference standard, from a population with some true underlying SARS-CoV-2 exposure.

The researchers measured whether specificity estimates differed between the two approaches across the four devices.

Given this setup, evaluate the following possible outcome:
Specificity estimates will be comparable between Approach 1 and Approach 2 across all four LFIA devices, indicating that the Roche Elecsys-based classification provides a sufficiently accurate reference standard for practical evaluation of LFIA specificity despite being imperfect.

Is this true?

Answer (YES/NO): NO